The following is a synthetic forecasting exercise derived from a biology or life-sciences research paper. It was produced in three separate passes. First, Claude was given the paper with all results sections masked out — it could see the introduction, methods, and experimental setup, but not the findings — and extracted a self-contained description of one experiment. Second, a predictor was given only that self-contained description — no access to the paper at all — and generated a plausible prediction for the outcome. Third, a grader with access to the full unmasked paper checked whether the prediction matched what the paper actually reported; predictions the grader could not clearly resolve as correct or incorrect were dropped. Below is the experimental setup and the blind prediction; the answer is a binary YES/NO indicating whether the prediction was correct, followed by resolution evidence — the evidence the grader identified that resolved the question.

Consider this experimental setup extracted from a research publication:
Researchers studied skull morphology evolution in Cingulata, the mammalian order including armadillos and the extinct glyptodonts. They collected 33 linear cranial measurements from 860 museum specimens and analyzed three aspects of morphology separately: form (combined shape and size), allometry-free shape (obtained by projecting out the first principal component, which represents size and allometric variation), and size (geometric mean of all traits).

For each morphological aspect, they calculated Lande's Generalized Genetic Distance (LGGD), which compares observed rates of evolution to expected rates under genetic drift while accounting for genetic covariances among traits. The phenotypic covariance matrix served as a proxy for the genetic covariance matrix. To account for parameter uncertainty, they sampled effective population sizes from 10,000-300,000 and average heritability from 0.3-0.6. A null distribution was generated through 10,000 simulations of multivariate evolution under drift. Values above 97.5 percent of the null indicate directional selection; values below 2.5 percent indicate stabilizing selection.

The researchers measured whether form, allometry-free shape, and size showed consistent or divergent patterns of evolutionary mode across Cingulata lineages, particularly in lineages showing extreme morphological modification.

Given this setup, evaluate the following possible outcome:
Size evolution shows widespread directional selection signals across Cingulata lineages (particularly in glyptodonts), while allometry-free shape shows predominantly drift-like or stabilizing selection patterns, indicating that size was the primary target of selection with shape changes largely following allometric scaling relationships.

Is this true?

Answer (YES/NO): NO